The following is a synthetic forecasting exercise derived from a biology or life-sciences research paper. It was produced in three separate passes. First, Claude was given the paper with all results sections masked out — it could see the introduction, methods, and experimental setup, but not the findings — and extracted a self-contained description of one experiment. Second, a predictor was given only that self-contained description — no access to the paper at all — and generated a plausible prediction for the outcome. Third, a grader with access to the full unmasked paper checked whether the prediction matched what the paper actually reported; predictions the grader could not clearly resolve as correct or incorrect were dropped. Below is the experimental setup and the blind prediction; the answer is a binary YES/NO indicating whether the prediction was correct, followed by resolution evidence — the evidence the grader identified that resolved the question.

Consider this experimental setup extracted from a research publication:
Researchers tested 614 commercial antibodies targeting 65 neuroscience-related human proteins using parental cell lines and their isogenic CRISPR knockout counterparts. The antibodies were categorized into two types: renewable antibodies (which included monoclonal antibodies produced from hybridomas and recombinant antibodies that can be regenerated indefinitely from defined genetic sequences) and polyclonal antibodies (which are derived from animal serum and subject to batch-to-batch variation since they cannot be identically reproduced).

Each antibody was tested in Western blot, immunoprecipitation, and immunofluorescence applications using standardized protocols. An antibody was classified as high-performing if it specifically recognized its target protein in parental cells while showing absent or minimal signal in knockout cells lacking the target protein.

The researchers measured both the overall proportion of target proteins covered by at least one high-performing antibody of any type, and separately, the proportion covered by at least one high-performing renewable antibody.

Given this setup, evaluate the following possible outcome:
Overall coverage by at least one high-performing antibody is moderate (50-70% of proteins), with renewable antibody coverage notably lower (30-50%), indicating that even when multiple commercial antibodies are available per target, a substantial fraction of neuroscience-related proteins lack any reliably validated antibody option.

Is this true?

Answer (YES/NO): NO